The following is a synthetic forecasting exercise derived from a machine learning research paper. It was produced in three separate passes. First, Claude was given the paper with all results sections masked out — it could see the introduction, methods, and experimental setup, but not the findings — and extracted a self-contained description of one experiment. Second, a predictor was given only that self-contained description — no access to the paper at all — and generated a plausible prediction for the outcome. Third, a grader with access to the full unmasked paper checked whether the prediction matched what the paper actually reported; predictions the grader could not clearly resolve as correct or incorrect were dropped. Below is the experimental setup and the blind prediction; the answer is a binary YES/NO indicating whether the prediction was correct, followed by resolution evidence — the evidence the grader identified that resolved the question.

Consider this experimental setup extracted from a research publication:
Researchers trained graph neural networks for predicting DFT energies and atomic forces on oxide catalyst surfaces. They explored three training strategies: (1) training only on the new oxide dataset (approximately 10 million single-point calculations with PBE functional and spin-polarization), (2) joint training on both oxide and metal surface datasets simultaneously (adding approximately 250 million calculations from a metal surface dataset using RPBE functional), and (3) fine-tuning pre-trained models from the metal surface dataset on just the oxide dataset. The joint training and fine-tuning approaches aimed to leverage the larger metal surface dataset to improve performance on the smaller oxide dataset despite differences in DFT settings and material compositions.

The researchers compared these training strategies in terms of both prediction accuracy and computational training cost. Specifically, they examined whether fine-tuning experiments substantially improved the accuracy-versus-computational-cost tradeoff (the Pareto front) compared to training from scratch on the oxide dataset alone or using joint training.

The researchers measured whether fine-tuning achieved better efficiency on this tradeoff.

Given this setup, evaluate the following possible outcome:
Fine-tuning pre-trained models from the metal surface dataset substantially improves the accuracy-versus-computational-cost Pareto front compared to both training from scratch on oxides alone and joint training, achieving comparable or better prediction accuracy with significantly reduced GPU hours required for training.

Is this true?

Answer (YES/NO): NO